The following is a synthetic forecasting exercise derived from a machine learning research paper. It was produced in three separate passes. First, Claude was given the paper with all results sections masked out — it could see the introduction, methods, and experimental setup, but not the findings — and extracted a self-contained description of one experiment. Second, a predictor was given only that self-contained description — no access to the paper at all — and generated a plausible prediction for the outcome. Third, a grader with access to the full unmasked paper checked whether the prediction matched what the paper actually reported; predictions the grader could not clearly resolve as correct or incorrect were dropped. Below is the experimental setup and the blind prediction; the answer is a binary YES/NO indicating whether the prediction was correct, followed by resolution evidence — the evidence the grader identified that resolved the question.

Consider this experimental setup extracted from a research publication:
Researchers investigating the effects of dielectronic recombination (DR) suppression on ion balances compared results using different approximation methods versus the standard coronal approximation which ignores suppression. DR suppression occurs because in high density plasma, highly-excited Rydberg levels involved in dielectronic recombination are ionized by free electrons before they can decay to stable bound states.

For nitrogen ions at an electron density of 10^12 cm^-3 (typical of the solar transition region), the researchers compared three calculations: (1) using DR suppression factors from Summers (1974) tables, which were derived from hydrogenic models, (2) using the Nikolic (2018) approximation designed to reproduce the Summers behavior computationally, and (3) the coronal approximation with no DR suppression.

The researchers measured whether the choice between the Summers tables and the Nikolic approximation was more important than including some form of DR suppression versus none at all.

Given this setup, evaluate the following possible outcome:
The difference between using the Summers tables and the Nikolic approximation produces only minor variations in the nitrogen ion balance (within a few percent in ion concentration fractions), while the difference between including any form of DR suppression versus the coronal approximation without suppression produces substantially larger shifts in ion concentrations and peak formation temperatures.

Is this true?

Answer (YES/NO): YES